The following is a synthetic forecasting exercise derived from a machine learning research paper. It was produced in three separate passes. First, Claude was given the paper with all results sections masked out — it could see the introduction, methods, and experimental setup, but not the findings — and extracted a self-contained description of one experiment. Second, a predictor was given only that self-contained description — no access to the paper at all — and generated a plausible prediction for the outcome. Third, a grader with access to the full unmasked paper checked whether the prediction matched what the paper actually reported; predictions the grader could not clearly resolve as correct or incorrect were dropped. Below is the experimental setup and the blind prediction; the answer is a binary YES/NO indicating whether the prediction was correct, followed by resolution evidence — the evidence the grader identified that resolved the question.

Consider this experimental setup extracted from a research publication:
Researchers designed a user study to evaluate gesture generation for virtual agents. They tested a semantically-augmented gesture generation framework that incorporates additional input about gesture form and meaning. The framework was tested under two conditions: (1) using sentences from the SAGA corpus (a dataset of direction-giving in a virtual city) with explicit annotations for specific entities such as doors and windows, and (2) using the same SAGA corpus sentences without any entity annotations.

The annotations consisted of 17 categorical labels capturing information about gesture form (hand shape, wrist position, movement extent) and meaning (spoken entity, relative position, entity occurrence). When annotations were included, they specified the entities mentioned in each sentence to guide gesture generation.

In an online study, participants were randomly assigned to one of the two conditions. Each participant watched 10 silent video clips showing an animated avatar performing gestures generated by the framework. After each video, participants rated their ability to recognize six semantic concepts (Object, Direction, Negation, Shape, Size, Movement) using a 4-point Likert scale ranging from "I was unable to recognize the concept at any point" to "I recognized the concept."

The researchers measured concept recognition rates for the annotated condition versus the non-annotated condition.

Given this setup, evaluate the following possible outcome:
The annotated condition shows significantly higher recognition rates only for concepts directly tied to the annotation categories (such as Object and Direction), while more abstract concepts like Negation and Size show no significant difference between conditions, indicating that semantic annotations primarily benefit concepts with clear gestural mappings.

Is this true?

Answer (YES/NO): NO